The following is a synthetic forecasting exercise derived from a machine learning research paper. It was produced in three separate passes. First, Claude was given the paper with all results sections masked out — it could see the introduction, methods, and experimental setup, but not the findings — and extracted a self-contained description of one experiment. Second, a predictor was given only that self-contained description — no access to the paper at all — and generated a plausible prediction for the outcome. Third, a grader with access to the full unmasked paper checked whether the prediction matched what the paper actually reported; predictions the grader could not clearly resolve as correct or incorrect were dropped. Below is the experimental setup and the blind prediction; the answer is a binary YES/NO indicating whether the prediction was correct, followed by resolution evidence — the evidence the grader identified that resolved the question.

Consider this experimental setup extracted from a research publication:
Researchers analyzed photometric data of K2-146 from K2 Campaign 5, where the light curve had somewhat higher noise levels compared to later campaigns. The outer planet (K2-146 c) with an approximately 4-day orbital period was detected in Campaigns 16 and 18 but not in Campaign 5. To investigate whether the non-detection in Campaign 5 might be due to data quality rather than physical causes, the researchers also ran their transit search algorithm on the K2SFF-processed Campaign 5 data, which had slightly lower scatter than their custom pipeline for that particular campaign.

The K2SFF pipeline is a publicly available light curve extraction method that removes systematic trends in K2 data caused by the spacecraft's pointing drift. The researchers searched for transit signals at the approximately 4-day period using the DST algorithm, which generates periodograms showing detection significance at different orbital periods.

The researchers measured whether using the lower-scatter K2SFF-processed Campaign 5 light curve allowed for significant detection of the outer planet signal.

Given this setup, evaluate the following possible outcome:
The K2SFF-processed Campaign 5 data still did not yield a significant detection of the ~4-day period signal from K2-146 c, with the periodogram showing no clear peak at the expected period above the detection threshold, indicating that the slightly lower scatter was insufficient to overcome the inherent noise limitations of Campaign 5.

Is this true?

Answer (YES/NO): NO